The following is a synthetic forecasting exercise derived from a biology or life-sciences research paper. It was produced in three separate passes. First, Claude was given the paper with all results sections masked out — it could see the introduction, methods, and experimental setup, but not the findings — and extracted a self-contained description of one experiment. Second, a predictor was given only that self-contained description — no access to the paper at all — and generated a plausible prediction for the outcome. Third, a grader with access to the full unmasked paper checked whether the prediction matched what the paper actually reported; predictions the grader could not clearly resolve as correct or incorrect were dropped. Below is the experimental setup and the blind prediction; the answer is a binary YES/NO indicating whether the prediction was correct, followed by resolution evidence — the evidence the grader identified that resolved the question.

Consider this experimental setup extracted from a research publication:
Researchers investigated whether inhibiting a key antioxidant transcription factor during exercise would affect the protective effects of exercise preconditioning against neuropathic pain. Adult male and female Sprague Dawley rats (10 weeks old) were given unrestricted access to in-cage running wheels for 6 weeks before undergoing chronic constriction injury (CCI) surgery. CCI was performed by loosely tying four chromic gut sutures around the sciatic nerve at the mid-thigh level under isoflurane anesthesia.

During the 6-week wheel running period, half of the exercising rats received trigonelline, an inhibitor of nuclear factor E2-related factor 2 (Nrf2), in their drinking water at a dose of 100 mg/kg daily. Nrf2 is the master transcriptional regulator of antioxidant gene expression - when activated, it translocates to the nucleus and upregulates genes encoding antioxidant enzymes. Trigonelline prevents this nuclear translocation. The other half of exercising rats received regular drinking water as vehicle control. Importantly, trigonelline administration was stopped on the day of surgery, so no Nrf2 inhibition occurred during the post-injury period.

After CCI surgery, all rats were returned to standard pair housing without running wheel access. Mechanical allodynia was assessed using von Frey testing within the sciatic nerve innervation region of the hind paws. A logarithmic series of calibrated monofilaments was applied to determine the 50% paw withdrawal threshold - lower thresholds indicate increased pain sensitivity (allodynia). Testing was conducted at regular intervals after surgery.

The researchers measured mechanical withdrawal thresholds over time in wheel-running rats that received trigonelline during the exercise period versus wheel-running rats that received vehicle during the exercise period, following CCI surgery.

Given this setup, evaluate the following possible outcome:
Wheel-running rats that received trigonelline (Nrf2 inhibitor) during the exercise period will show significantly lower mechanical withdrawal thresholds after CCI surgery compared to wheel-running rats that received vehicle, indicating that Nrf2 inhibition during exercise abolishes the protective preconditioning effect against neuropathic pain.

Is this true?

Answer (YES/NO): YES